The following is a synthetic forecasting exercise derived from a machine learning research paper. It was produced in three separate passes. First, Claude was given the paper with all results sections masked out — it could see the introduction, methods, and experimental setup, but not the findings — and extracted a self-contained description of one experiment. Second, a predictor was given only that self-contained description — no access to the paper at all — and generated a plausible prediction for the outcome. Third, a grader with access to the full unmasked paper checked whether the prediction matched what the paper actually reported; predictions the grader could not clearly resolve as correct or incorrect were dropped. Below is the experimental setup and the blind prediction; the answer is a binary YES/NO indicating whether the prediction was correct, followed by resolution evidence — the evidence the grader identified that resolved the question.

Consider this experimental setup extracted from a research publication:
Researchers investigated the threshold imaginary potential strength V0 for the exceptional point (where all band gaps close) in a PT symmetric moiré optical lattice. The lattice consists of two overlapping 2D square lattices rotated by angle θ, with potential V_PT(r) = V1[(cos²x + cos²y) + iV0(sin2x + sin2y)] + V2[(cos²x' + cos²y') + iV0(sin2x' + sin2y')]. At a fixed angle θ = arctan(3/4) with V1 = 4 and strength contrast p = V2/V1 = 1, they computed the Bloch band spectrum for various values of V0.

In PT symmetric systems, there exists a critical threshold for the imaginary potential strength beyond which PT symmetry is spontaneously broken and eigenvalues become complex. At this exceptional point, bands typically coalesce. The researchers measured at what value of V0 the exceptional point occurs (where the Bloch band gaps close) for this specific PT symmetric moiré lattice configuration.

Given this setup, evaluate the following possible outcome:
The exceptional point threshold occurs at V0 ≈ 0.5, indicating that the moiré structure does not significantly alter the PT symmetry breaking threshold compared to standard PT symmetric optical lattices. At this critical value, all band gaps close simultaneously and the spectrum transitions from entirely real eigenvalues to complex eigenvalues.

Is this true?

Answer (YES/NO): YES